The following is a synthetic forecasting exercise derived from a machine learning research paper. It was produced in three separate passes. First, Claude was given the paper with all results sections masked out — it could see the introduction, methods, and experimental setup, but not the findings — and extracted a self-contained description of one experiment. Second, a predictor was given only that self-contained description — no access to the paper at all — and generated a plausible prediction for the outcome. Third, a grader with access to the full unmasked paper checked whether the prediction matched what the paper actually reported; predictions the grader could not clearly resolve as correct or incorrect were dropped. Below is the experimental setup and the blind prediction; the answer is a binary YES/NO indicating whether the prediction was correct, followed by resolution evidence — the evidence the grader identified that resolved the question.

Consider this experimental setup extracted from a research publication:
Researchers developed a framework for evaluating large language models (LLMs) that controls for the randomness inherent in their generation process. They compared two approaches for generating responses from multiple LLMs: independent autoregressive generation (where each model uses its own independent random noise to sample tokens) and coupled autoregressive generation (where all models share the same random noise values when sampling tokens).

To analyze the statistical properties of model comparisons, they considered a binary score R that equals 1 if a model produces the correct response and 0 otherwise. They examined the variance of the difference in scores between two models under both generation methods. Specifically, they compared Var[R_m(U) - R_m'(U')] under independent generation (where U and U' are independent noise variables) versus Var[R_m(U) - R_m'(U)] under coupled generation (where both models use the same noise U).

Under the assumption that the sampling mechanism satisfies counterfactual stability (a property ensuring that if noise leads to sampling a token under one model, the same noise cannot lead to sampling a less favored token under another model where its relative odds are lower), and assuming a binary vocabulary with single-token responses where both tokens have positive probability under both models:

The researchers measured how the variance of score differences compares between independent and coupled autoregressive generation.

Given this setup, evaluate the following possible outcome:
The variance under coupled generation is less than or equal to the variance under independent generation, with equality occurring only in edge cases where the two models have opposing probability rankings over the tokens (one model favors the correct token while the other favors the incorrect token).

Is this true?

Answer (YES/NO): NO